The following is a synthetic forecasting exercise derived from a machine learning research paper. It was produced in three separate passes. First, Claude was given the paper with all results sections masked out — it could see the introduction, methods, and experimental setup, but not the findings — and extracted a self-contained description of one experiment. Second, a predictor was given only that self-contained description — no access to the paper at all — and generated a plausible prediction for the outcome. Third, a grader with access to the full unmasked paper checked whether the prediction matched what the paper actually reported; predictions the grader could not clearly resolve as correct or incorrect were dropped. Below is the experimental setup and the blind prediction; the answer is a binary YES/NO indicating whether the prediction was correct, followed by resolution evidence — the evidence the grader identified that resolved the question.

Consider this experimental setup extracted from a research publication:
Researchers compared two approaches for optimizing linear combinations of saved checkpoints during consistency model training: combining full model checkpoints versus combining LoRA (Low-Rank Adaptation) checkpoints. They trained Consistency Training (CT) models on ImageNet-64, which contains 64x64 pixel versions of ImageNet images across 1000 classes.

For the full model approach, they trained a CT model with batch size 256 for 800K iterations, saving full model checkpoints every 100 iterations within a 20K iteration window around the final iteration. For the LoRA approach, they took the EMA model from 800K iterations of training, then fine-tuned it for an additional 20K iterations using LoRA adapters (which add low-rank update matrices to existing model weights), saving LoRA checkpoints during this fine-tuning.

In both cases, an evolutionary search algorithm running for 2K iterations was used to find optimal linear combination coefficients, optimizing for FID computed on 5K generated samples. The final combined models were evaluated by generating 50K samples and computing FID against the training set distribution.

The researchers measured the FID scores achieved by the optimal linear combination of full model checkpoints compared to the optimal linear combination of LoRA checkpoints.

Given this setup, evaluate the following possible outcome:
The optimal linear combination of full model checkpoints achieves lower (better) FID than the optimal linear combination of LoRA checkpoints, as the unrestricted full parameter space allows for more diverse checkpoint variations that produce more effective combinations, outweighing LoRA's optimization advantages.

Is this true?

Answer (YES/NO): NO